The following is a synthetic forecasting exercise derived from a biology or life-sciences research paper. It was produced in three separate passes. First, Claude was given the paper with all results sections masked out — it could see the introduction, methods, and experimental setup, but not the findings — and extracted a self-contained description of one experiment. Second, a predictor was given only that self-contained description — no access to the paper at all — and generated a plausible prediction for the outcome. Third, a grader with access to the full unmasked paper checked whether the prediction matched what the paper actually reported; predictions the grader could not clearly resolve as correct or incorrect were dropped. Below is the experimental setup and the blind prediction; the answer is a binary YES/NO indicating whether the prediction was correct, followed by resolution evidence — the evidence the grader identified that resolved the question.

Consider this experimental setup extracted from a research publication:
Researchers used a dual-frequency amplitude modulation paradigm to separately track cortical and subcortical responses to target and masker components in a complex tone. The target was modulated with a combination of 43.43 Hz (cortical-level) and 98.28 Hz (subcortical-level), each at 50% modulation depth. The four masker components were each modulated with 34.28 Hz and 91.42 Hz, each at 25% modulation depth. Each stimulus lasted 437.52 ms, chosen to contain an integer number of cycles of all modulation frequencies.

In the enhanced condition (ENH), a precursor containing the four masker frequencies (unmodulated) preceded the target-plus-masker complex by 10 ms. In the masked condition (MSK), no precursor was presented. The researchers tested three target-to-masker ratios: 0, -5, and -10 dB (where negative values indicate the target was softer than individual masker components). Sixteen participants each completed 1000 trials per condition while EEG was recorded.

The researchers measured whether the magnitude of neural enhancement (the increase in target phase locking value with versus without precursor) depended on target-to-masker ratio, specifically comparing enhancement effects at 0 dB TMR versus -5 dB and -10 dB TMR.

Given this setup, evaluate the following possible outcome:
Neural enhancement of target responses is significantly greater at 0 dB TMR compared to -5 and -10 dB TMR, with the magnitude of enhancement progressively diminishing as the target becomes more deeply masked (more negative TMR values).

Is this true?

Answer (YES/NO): NO